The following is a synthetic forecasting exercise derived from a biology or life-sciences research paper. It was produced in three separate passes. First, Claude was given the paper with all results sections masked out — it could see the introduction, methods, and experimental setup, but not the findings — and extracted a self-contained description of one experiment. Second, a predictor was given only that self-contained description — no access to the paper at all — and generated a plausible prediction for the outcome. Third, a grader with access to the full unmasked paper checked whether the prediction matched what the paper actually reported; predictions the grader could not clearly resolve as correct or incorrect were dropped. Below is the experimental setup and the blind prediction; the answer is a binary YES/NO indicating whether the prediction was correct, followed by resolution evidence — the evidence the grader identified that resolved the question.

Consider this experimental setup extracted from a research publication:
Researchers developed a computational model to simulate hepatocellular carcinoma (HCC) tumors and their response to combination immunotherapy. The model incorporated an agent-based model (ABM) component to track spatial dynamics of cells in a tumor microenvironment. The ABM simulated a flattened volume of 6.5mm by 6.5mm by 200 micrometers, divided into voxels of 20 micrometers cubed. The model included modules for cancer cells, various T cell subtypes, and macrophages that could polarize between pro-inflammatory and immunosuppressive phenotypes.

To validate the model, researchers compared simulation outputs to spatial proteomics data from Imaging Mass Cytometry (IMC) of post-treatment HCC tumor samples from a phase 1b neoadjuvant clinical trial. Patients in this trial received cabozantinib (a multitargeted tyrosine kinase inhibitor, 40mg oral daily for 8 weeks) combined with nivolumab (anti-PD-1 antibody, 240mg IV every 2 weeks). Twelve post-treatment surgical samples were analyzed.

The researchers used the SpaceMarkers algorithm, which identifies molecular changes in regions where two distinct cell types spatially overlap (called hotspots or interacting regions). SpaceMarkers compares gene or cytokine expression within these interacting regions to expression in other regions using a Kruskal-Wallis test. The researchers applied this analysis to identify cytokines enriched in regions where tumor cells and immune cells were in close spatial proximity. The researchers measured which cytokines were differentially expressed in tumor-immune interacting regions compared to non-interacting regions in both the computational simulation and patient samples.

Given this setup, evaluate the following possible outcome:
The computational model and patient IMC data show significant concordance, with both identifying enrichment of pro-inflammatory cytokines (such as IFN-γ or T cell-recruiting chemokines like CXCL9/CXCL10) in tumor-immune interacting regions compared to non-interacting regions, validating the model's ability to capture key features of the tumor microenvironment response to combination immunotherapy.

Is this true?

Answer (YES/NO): NO